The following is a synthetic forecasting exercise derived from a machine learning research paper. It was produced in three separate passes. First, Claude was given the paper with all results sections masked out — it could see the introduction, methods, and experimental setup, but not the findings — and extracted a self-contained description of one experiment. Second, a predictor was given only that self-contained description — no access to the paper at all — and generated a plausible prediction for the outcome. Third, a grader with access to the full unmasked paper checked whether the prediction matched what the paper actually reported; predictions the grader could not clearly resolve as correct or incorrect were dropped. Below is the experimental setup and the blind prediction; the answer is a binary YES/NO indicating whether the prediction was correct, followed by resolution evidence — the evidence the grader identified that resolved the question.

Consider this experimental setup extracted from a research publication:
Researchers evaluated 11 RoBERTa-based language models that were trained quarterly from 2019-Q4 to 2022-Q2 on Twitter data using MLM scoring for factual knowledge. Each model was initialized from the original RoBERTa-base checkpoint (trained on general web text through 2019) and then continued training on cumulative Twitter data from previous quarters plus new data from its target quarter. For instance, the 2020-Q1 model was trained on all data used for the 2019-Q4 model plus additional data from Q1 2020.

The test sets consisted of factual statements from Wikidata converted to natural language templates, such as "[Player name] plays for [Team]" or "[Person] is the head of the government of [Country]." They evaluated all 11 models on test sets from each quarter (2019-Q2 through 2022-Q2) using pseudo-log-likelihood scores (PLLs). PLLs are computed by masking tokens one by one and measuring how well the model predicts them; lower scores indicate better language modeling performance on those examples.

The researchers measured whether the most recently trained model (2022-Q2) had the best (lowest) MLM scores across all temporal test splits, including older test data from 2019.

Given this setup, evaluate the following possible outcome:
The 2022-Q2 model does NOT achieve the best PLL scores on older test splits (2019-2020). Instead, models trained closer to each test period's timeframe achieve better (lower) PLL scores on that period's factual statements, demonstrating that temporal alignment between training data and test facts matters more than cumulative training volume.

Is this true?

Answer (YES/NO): NO